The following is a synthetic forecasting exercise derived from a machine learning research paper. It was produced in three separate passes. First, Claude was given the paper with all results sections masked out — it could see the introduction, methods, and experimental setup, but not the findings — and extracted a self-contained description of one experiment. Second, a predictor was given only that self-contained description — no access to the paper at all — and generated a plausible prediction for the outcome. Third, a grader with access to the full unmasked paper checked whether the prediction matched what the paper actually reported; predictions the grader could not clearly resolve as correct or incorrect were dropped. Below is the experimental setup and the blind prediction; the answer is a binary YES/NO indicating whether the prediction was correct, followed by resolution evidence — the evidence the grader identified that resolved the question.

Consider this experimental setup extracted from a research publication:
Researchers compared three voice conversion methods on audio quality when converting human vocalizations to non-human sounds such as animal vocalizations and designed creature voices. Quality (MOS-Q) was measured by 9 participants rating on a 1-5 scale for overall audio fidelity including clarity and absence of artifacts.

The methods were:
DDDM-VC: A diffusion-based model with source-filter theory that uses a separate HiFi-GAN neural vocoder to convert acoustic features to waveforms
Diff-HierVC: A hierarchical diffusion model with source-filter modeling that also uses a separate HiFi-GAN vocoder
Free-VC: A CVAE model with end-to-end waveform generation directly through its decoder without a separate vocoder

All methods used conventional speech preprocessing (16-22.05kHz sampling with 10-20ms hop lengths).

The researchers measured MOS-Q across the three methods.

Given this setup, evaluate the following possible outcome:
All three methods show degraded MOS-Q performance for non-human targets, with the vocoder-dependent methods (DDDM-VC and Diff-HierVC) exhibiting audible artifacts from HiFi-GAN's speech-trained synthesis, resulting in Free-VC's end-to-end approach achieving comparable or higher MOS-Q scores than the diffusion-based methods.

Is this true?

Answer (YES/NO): YES